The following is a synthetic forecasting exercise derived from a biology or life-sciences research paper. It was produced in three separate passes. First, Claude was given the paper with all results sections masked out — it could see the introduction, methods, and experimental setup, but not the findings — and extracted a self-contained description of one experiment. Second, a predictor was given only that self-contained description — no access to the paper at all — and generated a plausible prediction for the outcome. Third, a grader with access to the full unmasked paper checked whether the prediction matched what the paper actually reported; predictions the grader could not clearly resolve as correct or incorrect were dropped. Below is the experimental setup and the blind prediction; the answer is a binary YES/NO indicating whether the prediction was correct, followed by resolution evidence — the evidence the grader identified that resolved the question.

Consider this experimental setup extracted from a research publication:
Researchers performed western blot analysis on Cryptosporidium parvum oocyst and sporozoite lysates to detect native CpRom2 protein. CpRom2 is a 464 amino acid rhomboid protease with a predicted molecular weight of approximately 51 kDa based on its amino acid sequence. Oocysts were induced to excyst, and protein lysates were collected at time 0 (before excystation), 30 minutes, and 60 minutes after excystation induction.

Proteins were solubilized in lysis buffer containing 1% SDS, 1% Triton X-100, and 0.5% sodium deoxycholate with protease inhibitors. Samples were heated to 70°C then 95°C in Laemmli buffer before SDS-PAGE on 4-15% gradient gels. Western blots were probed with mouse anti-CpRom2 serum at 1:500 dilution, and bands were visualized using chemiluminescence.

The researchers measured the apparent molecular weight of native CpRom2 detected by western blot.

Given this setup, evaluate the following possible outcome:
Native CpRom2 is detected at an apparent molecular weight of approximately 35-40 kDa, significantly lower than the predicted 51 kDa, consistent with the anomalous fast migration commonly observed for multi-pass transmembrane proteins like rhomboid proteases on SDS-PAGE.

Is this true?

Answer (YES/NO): NO